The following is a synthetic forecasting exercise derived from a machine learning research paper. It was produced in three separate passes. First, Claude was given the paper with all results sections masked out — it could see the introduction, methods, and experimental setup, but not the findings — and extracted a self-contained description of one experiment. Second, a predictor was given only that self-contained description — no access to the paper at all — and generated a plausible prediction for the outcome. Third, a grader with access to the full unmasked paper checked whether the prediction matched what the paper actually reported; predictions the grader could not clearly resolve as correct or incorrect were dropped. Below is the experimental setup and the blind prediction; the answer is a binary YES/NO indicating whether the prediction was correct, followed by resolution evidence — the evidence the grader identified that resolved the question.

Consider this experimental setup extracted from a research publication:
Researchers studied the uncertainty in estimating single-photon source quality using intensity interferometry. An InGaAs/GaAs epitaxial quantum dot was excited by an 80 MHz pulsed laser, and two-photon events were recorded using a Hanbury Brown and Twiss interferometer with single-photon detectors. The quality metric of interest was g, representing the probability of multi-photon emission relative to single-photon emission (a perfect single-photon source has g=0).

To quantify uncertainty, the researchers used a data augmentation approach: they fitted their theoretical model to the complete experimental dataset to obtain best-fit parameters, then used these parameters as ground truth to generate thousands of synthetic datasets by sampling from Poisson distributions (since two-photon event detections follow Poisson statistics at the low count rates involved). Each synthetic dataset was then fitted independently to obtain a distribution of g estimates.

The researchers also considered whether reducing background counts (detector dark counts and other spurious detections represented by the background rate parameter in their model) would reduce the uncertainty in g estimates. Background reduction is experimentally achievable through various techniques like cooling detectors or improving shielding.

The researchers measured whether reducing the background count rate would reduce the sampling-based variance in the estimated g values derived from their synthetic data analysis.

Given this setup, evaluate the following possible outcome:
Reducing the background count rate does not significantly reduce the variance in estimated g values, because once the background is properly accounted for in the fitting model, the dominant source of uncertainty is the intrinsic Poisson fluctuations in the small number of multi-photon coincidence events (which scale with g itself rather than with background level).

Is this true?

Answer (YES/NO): YES